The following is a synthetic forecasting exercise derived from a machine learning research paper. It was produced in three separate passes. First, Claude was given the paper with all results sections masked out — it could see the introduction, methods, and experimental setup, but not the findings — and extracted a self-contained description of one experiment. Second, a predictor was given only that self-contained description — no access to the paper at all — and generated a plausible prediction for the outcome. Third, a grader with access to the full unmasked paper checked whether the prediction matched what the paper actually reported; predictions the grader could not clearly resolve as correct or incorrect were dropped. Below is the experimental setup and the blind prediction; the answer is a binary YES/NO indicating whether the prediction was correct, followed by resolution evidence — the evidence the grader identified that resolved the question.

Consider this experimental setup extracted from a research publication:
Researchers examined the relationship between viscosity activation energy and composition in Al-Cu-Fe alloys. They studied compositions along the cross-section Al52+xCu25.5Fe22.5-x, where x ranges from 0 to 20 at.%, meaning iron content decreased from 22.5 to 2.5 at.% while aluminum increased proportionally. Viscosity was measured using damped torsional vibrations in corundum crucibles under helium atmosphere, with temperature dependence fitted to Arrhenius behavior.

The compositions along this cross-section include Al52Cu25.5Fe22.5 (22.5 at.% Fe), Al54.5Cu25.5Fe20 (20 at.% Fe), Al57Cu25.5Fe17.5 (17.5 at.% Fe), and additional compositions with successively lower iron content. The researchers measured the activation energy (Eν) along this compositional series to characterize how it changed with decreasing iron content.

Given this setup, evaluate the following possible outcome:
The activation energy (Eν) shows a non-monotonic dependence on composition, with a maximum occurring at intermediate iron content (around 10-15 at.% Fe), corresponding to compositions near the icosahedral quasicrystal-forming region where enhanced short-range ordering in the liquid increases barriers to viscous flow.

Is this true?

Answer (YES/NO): NO